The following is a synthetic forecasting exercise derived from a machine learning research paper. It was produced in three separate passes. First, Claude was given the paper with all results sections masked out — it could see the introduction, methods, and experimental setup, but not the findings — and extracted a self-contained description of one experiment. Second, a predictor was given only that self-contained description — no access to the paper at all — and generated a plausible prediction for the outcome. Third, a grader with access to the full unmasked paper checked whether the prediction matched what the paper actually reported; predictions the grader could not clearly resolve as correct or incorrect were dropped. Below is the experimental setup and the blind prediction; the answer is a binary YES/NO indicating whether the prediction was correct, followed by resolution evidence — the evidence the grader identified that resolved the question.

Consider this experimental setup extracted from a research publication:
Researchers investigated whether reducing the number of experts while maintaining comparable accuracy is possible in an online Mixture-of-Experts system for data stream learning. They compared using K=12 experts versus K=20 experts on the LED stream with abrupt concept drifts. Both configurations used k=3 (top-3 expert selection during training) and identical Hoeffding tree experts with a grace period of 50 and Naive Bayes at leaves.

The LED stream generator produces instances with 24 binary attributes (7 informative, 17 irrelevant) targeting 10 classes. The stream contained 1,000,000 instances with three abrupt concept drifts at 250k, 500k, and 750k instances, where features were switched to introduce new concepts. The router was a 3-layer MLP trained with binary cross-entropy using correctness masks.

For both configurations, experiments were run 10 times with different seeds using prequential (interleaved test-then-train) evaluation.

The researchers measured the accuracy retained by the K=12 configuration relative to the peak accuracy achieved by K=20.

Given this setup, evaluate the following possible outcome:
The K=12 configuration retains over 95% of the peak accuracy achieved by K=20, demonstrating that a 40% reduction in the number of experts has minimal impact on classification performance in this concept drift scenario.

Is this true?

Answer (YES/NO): YES